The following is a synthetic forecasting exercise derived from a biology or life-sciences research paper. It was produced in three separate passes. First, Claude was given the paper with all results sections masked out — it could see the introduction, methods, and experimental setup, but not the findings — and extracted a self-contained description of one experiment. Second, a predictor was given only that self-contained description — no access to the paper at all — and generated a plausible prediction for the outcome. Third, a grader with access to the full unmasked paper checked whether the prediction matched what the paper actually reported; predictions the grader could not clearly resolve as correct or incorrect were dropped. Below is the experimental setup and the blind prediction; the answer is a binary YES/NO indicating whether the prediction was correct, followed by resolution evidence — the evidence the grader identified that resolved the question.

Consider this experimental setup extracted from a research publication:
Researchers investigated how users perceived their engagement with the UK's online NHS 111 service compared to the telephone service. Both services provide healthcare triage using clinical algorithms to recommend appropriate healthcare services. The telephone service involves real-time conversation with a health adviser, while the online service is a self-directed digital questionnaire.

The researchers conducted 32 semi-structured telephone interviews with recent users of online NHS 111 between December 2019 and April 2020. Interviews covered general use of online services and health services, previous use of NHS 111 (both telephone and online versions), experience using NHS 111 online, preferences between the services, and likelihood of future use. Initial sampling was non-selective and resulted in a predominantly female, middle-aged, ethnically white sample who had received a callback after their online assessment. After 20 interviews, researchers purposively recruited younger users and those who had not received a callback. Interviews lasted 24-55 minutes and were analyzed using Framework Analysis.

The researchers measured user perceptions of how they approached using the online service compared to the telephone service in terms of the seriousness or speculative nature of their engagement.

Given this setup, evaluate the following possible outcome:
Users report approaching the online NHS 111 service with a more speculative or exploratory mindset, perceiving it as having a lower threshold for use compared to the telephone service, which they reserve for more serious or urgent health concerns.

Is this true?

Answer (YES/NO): YES